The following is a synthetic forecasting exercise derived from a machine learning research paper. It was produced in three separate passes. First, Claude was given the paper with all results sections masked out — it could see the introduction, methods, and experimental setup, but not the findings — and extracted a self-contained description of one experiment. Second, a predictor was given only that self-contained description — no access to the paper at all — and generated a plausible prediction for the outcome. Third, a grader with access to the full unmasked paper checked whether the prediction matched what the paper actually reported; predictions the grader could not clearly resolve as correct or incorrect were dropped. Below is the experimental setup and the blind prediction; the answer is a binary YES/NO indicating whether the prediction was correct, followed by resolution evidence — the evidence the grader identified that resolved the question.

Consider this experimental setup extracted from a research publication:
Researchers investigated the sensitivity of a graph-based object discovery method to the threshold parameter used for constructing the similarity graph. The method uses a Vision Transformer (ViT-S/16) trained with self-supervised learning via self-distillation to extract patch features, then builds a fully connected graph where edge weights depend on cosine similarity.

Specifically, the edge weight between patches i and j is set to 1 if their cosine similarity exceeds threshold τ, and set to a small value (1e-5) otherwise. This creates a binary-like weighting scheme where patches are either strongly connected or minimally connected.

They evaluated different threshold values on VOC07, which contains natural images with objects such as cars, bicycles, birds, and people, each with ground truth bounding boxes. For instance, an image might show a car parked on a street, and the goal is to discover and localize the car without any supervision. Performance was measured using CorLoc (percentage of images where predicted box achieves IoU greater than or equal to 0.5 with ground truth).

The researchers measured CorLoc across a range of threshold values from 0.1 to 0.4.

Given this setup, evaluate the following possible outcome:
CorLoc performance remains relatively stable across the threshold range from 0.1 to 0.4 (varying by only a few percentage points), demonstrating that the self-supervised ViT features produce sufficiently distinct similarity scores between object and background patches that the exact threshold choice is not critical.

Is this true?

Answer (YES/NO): YES